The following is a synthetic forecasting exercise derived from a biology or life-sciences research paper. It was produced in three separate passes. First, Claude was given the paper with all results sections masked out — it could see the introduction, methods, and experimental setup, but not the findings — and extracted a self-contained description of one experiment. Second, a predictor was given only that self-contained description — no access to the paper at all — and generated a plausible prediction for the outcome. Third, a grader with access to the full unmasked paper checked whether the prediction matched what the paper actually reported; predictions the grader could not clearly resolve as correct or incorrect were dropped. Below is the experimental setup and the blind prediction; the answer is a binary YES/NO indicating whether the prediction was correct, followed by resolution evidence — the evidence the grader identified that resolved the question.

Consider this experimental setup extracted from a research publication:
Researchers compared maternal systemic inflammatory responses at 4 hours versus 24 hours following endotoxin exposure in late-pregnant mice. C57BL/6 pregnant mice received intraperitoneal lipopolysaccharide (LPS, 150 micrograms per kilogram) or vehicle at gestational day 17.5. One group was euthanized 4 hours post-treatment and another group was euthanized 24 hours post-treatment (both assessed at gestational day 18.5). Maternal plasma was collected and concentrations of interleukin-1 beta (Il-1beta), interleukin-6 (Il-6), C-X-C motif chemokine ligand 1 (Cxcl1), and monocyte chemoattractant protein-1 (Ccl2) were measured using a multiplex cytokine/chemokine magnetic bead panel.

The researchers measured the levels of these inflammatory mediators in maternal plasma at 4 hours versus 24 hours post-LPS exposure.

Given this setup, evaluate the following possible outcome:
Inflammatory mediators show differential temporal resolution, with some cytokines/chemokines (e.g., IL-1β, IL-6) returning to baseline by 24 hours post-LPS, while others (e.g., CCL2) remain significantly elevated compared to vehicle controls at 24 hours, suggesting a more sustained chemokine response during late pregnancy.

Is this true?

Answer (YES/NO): NO